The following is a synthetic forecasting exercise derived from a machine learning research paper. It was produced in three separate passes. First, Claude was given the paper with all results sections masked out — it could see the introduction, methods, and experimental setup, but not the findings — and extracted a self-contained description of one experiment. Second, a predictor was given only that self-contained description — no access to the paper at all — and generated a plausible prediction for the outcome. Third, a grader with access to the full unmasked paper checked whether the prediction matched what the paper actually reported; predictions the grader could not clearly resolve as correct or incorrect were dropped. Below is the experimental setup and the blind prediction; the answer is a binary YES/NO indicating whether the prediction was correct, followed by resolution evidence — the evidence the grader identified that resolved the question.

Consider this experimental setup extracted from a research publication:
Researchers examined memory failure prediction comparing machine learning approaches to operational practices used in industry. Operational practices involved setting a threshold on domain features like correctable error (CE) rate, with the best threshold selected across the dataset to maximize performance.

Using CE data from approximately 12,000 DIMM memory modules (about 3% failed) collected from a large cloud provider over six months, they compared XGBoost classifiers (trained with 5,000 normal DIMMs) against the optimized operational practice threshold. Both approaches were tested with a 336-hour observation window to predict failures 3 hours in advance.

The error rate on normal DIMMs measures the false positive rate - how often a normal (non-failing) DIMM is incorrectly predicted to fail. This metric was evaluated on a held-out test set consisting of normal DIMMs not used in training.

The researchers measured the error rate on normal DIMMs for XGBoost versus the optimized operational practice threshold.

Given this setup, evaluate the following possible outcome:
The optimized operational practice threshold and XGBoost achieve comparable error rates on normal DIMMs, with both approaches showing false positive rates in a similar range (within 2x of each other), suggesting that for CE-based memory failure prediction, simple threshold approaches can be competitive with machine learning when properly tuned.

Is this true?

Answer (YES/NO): NO